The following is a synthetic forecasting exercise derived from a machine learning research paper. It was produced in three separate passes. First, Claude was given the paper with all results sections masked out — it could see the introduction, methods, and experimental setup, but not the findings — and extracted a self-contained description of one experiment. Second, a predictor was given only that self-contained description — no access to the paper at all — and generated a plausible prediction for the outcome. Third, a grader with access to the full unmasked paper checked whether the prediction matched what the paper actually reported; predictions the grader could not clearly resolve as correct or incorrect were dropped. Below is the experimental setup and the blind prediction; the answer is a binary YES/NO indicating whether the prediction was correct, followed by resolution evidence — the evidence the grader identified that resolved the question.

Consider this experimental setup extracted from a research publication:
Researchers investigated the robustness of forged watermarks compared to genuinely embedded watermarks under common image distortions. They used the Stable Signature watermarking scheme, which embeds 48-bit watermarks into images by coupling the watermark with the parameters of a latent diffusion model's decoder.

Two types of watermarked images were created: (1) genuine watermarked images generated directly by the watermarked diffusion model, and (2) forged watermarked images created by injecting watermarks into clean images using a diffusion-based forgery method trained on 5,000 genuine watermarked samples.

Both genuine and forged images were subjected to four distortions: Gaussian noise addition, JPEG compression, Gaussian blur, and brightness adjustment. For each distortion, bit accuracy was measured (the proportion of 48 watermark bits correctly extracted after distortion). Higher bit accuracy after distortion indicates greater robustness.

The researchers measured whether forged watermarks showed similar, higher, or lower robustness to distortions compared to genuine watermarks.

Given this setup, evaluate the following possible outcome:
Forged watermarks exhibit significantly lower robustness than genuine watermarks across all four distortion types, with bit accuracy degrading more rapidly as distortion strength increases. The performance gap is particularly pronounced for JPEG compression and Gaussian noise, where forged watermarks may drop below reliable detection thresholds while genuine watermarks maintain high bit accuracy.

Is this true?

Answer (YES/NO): NO